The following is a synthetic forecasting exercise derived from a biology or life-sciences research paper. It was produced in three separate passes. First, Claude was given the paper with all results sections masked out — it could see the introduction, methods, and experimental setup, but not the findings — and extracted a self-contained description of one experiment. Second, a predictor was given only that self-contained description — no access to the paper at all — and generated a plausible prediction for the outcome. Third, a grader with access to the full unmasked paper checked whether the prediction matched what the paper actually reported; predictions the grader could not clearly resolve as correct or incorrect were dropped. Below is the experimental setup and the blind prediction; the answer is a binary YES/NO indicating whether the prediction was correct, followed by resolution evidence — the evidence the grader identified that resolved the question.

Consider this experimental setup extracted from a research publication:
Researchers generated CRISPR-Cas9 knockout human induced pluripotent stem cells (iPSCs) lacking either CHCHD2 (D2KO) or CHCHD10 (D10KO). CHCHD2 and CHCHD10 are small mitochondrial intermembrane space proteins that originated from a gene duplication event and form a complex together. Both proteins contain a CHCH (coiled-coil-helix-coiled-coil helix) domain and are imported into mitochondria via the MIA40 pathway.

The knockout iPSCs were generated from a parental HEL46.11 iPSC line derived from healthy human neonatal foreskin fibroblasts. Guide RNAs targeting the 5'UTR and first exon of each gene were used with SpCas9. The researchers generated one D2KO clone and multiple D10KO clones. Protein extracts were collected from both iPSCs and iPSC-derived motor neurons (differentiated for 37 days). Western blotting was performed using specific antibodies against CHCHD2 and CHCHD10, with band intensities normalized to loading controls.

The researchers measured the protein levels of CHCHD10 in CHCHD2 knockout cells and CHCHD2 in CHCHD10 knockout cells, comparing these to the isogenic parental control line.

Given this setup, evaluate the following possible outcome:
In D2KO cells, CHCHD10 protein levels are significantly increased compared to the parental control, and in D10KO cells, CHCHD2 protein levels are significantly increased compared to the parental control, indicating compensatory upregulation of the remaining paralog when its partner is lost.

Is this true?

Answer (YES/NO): NO